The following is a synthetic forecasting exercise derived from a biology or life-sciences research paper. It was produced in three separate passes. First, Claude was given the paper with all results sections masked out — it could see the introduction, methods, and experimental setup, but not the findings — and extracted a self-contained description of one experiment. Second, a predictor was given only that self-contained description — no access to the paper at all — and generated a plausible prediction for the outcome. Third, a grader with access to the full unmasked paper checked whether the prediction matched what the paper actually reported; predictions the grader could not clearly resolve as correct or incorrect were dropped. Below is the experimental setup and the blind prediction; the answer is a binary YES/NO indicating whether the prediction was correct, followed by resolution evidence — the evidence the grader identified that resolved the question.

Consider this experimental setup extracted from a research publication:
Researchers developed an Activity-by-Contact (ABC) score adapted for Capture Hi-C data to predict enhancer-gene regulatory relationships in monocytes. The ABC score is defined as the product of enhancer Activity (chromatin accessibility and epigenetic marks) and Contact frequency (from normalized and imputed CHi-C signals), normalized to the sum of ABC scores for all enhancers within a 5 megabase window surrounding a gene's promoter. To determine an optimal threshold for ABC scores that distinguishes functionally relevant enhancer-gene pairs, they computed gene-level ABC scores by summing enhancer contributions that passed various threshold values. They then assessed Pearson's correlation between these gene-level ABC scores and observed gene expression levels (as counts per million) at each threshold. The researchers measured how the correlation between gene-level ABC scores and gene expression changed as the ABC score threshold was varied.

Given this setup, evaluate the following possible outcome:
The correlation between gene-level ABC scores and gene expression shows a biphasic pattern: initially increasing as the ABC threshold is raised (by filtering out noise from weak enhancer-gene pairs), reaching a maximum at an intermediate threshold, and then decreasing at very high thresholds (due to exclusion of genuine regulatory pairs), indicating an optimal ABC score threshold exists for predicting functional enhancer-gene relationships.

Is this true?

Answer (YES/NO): YES